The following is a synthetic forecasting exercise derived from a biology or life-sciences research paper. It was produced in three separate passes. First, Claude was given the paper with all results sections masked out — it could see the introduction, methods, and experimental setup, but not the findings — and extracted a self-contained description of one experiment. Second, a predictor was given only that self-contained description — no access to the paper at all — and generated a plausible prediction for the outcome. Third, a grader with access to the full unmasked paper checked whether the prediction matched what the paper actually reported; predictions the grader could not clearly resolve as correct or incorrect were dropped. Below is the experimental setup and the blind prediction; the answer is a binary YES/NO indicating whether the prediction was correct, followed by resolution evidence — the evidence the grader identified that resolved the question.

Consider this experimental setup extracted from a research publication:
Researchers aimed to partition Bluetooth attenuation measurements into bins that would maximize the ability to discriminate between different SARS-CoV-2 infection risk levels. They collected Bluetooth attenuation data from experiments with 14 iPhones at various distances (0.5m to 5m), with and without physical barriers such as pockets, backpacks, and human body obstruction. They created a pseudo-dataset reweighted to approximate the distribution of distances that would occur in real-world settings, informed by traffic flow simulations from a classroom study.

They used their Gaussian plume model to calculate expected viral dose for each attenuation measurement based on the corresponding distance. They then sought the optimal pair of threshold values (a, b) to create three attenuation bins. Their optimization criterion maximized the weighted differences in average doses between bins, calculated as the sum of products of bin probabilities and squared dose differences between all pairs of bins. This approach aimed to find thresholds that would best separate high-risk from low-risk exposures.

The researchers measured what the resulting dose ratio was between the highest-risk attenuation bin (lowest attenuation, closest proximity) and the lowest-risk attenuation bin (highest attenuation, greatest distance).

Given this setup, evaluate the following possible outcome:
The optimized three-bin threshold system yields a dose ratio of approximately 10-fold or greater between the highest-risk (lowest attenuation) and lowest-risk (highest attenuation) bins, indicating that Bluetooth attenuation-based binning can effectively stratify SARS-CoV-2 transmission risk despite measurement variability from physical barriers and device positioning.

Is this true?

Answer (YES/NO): NO